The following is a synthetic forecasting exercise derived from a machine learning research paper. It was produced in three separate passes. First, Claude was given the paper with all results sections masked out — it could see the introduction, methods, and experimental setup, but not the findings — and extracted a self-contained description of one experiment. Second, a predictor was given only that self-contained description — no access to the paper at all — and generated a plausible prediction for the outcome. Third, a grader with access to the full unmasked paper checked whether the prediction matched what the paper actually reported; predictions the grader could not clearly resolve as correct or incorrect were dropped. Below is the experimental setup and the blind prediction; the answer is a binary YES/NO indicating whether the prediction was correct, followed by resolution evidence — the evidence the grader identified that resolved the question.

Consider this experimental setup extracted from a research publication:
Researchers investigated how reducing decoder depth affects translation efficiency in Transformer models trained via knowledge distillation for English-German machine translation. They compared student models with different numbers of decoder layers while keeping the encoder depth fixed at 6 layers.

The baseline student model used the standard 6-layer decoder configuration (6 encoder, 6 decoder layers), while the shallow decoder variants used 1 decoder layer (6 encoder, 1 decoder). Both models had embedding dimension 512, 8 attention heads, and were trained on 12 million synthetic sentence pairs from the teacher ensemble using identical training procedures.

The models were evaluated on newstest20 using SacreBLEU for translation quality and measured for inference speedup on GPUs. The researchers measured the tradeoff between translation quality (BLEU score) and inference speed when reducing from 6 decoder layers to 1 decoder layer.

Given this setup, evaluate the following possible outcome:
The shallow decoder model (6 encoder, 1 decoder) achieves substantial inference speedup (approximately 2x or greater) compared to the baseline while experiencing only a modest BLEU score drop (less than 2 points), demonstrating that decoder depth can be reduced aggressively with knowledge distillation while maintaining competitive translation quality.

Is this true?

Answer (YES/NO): YES